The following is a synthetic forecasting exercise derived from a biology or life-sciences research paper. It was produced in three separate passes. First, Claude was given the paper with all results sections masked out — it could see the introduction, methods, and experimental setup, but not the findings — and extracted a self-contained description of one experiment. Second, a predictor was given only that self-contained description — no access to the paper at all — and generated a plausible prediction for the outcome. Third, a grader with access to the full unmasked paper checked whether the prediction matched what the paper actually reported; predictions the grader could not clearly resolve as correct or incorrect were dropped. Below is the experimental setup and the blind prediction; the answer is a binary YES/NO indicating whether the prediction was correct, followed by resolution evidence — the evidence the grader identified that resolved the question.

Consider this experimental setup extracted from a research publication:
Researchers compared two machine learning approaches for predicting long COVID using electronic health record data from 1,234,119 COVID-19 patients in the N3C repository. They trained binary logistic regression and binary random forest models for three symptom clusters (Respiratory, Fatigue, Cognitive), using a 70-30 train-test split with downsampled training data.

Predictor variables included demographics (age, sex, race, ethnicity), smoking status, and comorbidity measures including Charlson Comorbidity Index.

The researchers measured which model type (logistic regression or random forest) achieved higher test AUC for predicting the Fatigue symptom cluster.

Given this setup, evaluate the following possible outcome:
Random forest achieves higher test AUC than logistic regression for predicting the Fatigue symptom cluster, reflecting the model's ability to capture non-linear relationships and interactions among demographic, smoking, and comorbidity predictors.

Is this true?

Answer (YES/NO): NO